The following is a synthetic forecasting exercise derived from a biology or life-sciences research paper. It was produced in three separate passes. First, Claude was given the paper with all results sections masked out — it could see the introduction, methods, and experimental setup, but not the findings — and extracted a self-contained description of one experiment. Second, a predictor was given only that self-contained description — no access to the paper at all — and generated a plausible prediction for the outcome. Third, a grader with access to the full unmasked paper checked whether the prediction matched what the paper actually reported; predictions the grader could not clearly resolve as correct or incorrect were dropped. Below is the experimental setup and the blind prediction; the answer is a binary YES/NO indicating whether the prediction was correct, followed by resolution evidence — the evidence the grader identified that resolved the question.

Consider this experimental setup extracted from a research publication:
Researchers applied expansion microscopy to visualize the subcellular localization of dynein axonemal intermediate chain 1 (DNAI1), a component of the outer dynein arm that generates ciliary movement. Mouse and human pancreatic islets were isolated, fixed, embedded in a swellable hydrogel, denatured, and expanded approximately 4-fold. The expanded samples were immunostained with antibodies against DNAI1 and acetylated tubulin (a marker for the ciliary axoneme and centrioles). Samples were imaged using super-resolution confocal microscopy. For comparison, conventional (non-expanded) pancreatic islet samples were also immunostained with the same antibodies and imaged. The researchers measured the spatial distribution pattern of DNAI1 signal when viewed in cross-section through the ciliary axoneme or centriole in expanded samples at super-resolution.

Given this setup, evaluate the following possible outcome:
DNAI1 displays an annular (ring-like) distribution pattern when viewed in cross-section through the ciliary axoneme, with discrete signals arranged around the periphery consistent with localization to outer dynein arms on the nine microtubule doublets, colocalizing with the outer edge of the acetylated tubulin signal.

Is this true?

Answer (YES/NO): YES